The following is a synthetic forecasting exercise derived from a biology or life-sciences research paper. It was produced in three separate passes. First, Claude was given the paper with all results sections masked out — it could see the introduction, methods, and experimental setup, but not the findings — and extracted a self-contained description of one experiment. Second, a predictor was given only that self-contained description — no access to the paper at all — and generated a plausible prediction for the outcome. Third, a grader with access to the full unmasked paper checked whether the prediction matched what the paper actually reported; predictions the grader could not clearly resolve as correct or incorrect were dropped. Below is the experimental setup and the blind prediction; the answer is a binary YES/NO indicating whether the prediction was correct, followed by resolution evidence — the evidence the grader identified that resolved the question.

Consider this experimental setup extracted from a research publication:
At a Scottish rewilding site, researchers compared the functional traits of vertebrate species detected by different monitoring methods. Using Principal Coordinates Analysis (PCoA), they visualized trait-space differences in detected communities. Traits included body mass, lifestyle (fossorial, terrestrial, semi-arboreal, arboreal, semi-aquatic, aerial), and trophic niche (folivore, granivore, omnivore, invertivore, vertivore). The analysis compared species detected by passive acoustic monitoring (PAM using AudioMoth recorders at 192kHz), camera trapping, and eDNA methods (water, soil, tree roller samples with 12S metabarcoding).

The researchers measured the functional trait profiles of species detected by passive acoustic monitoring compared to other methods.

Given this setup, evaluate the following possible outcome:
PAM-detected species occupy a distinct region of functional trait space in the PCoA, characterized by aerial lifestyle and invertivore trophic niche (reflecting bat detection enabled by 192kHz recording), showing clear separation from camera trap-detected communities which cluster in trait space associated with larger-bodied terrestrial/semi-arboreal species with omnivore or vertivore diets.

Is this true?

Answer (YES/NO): NO